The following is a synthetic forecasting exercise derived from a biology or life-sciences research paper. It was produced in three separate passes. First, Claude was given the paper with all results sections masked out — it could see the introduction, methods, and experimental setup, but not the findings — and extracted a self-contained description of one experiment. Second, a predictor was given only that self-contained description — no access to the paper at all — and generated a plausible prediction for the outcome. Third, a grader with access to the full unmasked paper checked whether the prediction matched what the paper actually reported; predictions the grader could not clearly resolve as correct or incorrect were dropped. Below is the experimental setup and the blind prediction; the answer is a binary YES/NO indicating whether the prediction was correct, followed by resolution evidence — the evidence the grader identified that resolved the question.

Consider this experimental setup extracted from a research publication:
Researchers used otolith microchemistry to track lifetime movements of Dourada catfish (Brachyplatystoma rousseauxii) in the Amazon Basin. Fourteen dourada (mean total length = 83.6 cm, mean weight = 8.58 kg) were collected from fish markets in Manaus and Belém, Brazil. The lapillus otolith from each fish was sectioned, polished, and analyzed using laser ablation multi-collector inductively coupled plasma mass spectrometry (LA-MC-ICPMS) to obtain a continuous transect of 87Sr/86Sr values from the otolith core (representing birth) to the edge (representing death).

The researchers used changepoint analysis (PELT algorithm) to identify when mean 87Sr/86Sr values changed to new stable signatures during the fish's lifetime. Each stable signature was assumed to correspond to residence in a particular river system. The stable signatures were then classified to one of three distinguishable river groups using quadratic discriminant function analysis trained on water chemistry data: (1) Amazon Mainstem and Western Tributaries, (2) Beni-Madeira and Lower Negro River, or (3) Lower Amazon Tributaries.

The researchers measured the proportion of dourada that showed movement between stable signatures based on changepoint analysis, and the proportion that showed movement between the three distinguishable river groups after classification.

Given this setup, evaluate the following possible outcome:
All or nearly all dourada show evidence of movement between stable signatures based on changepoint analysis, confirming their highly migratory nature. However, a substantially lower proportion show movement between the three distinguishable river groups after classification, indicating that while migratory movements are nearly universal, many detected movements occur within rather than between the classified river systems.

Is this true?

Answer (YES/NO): NO